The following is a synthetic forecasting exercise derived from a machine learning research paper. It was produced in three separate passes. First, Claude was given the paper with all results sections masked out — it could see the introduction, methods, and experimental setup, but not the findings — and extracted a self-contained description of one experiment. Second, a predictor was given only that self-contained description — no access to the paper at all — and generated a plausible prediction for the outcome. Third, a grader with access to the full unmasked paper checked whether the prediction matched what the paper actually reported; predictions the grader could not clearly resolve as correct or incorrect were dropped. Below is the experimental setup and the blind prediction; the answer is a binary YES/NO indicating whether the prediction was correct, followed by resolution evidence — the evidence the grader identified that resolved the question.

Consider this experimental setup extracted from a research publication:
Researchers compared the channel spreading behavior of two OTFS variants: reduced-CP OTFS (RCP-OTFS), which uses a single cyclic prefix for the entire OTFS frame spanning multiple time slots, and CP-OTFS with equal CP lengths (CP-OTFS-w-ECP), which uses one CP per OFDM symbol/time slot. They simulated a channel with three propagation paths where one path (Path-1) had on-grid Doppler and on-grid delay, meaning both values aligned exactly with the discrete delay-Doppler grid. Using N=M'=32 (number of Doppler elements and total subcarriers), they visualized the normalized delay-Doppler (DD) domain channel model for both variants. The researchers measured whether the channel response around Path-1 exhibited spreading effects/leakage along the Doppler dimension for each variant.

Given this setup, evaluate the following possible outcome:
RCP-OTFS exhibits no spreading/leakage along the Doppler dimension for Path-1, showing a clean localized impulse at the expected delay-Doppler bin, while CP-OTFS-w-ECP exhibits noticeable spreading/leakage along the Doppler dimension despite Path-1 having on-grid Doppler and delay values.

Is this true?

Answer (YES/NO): YES